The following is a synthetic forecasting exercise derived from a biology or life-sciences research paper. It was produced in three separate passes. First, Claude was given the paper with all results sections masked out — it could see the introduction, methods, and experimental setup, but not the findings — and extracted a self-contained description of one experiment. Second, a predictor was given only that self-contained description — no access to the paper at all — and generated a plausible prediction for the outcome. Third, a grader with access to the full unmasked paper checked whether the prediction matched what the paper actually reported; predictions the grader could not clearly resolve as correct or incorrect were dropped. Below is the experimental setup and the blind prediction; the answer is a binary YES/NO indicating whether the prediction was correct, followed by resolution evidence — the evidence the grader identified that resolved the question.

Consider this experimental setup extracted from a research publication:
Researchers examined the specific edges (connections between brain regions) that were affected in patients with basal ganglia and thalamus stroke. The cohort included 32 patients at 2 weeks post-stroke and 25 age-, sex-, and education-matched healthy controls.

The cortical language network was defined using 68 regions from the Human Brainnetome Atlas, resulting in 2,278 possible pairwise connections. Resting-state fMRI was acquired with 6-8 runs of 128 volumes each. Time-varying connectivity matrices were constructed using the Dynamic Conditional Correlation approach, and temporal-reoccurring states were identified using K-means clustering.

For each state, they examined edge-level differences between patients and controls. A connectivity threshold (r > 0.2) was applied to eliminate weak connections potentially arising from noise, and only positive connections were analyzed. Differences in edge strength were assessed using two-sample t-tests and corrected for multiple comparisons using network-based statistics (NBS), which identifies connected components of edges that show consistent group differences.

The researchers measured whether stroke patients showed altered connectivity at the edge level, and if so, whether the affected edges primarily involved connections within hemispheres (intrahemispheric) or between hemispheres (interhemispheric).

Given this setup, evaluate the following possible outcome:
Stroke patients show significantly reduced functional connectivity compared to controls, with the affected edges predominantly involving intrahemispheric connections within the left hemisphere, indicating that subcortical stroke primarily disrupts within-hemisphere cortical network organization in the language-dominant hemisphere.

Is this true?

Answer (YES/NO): NO